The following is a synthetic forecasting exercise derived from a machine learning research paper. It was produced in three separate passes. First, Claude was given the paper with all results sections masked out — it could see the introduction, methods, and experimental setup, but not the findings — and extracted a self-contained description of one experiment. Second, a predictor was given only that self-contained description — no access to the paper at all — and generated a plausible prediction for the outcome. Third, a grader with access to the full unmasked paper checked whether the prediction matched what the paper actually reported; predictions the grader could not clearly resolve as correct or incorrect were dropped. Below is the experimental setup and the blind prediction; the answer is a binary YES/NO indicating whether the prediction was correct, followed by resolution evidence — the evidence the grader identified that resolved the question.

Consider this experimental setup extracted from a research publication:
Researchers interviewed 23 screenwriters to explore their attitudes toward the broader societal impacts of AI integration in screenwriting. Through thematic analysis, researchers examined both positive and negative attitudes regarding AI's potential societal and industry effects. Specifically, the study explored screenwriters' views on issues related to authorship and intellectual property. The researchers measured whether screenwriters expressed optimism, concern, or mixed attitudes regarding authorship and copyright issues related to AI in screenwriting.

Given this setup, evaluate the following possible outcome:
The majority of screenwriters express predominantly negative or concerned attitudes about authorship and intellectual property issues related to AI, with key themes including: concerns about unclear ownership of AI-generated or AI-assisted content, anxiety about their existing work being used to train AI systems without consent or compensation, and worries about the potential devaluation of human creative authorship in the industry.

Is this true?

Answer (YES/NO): NO